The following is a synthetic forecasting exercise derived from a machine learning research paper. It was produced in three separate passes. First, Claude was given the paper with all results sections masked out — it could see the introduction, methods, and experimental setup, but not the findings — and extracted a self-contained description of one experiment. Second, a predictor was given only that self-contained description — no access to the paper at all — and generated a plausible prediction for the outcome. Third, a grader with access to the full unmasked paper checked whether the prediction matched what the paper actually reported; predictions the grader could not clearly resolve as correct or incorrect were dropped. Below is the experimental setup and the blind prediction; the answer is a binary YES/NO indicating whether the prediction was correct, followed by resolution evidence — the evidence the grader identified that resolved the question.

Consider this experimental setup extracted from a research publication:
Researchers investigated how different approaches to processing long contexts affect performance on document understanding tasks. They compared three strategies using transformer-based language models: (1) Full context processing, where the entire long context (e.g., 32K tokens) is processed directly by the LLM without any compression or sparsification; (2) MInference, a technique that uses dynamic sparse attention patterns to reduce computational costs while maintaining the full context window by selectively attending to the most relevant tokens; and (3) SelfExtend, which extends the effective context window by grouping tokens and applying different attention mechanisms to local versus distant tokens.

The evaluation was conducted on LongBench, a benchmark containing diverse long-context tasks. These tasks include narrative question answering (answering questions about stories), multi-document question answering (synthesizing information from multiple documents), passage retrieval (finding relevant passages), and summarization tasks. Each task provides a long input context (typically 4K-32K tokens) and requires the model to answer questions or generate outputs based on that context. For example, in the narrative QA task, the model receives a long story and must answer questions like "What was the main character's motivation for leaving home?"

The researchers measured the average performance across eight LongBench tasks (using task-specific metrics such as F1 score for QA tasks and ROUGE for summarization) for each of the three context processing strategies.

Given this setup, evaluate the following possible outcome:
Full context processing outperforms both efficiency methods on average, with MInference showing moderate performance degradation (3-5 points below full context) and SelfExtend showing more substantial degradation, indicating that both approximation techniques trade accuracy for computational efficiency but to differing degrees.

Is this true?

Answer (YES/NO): NO